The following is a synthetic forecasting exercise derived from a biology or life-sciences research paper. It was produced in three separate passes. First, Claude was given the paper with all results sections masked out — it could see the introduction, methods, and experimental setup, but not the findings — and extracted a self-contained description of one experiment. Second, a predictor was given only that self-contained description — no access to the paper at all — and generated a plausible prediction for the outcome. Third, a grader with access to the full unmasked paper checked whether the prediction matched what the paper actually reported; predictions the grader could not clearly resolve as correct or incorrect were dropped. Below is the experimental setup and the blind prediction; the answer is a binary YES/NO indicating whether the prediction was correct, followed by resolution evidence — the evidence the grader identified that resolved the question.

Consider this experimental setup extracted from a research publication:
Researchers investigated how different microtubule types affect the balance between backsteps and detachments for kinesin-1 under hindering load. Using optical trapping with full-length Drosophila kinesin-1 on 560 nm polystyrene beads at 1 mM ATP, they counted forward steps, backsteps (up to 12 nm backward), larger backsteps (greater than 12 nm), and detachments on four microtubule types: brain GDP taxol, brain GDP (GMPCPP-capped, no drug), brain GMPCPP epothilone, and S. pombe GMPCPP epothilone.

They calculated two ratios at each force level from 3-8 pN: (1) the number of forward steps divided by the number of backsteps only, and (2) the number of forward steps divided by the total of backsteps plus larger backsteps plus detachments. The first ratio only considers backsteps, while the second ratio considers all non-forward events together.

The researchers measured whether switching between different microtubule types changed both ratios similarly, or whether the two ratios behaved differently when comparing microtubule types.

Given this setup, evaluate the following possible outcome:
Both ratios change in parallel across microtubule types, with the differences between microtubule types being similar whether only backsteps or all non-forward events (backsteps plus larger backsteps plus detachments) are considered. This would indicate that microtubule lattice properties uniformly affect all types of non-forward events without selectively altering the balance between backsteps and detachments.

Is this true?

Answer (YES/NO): NO